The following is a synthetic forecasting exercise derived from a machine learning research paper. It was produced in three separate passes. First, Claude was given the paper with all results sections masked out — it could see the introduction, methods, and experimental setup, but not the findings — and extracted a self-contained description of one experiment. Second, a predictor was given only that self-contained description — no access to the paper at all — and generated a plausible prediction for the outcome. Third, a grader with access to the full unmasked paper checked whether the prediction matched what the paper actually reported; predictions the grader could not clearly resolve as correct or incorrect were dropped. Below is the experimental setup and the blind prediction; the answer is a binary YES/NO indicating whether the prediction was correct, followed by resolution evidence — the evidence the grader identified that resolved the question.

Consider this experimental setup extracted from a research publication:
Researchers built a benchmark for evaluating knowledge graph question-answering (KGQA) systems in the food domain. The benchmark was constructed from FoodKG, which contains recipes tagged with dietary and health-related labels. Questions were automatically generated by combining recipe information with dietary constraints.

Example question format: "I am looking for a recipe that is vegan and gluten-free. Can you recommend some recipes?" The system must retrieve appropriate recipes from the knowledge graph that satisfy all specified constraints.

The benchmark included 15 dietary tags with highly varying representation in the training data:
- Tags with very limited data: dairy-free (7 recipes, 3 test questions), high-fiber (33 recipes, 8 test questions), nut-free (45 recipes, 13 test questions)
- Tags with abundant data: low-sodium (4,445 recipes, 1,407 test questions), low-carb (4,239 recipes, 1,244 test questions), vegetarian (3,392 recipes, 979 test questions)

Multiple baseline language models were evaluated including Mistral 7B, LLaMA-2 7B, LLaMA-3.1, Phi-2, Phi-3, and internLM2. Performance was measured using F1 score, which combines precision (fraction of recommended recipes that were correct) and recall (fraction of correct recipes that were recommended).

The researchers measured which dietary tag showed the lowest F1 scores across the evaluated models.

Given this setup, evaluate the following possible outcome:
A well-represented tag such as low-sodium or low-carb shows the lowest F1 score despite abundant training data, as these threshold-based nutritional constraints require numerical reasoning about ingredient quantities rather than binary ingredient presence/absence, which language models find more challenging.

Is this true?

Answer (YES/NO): NO